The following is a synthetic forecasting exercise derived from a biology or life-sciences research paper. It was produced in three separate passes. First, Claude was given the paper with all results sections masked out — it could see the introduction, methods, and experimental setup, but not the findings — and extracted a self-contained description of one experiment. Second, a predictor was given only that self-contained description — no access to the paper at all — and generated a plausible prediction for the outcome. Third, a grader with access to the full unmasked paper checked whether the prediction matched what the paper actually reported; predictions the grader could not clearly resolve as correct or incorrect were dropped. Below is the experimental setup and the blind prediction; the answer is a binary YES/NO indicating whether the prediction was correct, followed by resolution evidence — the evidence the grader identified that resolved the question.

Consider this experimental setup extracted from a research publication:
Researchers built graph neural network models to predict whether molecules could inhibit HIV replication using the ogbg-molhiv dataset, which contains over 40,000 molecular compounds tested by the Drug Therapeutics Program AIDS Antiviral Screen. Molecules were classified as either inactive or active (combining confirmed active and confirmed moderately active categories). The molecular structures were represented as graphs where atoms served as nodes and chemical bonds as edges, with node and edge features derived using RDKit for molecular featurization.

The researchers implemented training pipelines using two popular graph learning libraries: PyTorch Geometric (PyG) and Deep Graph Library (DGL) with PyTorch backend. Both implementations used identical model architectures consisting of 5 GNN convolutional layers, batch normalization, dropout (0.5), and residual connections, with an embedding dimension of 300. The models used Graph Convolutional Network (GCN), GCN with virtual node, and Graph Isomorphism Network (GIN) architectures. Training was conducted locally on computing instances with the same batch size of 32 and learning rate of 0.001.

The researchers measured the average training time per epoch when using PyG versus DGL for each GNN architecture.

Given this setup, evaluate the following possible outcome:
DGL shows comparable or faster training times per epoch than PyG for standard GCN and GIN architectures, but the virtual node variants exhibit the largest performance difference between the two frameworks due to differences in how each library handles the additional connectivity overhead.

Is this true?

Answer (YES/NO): NO